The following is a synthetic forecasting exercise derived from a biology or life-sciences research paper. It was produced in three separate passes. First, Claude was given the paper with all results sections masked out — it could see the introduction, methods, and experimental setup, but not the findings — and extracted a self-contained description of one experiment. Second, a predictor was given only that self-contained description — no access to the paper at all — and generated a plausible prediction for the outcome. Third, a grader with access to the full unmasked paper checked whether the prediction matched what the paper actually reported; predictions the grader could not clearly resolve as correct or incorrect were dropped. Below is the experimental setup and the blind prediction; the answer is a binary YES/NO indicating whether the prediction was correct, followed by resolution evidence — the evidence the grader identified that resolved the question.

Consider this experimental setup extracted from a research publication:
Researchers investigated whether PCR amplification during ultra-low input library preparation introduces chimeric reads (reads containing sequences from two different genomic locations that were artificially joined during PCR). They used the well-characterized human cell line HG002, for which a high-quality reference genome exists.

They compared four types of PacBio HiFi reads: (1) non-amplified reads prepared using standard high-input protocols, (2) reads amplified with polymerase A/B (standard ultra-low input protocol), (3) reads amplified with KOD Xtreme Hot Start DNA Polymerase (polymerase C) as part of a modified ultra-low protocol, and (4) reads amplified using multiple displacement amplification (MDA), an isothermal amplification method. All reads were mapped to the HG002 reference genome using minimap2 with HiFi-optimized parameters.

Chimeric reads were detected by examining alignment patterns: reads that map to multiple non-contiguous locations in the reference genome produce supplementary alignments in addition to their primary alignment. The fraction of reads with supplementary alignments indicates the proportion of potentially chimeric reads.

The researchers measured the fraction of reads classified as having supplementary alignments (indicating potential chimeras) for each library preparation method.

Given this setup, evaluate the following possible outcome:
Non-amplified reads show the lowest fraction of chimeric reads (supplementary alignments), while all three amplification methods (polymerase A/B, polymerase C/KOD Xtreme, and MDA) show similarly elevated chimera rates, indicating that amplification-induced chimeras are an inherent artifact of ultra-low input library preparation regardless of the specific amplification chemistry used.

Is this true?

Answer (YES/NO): NO